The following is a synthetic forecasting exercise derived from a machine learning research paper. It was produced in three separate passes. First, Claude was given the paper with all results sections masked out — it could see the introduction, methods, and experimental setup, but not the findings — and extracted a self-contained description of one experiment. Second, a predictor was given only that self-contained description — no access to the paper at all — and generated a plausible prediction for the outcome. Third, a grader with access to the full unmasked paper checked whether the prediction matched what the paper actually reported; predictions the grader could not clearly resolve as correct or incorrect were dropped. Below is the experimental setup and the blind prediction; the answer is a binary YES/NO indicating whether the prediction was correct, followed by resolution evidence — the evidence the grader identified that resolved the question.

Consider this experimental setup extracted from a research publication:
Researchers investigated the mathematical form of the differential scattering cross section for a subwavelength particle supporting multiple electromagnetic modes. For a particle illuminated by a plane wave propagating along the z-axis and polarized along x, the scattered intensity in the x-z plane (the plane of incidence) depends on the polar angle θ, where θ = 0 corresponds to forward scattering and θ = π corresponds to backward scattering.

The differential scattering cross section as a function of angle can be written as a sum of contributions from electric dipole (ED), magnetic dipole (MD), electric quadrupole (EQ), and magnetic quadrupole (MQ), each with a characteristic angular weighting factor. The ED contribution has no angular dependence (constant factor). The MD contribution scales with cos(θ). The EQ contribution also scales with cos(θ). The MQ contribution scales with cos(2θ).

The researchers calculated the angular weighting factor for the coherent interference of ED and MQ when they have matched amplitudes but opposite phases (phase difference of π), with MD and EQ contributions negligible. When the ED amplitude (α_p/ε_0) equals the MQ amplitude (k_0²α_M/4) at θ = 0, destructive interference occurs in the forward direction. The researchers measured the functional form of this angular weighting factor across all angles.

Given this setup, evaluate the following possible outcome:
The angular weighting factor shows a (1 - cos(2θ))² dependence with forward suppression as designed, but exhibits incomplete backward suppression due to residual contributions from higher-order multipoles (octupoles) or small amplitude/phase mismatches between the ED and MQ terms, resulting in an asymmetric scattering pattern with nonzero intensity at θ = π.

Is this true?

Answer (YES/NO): NO